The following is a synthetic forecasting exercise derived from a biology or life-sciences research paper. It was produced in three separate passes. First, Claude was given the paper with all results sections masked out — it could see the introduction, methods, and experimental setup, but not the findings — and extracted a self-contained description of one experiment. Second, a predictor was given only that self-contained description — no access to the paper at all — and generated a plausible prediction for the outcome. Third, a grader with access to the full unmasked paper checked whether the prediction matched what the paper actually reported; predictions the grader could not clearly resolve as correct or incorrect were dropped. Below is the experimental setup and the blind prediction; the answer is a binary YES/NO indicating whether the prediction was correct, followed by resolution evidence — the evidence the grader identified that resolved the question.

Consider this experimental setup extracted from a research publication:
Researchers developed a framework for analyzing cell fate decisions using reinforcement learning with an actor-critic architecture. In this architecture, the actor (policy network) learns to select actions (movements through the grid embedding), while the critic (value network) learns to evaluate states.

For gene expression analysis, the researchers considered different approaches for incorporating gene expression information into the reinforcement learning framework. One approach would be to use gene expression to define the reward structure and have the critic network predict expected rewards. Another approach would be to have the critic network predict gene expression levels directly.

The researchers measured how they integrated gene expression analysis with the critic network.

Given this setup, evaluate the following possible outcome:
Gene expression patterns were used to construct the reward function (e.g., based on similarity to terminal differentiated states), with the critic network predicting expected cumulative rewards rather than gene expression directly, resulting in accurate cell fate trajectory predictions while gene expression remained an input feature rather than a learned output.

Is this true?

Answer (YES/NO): YES